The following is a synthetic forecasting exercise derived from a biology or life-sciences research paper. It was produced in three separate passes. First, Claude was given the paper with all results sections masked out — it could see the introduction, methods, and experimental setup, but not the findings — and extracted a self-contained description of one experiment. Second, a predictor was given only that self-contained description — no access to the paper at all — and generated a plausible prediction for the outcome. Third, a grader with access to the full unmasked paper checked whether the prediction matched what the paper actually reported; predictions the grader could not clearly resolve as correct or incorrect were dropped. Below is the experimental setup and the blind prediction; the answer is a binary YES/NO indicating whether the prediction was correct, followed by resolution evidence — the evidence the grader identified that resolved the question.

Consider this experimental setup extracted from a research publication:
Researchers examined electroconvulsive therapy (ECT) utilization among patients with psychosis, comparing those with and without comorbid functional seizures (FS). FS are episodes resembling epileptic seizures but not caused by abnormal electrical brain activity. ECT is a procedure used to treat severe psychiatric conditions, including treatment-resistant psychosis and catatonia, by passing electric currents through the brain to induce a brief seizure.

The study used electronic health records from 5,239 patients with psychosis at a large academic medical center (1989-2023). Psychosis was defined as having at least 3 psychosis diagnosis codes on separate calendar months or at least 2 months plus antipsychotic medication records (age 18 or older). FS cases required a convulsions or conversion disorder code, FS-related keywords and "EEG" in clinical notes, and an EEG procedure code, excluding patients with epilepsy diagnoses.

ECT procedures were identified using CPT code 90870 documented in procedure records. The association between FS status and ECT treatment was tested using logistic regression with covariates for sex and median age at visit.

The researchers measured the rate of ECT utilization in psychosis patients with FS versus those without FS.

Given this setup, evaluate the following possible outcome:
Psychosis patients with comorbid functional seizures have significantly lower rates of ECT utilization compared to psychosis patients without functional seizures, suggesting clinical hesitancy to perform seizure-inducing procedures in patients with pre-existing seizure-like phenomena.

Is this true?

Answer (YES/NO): NO